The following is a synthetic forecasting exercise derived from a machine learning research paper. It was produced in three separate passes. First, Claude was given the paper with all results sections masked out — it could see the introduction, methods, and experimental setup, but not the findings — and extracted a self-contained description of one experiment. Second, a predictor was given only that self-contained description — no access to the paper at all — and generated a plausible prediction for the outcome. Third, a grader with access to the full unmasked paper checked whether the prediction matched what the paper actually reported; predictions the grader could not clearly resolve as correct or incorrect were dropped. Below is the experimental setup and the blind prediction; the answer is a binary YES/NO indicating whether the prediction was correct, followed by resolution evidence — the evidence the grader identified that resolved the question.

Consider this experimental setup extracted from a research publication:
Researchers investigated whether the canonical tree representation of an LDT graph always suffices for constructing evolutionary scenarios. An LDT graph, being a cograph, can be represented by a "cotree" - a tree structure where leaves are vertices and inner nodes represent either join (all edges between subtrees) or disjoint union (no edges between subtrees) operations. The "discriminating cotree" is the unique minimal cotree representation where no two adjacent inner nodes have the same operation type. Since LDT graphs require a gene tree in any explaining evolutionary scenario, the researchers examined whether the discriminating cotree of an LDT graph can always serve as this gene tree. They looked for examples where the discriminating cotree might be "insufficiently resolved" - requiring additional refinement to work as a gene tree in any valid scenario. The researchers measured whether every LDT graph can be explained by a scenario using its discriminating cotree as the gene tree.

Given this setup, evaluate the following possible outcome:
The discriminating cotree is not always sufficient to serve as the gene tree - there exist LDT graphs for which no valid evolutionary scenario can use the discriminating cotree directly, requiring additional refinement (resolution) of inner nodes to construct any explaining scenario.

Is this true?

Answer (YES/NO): YES